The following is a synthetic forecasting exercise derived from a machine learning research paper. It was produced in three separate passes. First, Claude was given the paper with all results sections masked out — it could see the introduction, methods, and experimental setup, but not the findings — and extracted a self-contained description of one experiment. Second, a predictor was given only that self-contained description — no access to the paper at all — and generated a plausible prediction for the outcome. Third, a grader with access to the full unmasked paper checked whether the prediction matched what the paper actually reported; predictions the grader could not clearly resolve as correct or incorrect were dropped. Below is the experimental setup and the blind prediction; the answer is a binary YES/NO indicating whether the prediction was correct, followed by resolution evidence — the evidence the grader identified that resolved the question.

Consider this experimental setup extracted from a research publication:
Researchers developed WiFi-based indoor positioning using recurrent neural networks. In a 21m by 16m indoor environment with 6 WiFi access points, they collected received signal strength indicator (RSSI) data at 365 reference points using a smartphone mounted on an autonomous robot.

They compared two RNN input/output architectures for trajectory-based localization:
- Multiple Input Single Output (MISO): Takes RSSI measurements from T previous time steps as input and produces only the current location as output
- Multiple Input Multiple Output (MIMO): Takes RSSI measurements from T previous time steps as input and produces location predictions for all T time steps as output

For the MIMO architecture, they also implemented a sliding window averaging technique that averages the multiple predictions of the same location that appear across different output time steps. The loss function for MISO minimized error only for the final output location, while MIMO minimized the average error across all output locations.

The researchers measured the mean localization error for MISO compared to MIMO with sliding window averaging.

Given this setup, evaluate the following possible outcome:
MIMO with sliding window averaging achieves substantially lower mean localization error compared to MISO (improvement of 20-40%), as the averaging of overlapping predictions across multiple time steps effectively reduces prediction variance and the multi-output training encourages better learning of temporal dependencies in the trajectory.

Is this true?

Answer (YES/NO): YES